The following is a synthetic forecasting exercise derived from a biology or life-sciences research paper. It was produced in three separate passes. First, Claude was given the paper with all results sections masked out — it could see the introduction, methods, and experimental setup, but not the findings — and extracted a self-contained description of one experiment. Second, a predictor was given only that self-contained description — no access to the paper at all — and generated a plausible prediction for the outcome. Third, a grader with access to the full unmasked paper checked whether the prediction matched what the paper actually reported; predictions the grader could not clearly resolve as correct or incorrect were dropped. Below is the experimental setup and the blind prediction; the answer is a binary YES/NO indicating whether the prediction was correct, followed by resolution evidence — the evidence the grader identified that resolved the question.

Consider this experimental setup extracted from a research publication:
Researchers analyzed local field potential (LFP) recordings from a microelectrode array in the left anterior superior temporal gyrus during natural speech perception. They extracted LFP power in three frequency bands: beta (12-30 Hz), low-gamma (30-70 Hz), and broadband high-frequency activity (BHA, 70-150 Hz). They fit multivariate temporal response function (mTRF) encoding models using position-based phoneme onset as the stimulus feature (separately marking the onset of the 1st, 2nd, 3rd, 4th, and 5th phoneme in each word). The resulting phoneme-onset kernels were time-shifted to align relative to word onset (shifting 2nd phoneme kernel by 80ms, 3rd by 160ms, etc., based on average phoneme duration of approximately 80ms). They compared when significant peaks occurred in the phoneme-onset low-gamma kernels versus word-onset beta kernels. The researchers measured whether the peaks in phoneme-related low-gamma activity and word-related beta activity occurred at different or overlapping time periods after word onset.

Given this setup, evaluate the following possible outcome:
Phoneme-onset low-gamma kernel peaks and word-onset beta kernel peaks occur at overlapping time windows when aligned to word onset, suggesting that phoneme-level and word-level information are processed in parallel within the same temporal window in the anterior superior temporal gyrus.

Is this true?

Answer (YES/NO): YES